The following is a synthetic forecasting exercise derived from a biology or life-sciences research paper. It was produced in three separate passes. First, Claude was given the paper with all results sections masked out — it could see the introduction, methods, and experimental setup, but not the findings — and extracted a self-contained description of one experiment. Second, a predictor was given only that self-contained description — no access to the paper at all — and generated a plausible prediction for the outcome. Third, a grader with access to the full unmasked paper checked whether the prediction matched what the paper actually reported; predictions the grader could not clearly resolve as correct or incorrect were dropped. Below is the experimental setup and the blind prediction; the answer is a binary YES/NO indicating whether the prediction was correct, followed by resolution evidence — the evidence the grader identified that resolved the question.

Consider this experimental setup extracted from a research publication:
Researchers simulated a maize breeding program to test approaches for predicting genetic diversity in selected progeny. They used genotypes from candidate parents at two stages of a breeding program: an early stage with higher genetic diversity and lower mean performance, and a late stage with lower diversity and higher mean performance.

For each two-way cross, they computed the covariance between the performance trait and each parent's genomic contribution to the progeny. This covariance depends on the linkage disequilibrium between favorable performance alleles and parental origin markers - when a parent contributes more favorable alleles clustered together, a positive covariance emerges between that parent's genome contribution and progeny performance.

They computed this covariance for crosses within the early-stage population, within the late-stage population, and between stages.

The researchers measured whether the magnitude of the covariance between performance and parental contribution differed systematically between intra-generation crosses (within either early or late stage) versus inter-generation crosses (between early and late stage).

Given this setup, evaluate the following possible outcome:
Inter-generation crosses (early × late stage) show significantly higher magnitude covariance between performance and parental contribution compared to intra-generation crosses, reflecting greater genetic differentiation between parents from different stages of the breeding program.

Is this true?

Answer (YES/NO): YES